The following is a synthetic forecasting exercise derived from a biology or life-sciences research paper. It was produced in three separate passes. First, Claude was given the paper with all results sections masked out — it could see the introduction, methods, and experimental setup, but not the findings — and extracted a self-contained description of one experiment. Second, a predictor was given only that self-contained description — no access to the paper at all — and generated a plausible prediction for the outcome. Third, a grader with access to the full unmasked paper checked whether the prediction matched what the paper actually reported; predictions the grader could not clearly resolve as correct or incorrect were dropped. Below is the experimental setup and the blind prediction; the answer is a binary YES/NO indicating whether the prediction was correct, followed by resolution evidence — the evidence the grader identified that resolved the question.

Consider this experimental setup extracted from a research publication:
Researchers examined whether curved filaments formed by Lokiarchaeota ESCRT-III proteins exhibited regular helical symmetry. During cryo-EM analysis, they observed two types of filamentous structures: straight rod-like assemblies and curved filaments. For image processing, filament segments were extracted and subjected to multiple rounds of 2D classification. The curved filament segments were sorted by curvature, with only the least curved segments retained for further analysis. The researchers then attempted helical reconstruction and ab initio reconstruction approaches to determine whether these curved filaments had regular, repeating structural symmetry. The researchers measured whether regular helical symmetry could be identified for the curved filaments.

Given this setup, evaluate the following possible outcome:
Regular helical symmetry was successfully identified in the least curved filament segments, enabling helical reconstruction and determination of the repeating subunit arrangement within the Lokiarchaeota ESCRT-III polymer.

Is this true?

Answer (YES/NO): NO